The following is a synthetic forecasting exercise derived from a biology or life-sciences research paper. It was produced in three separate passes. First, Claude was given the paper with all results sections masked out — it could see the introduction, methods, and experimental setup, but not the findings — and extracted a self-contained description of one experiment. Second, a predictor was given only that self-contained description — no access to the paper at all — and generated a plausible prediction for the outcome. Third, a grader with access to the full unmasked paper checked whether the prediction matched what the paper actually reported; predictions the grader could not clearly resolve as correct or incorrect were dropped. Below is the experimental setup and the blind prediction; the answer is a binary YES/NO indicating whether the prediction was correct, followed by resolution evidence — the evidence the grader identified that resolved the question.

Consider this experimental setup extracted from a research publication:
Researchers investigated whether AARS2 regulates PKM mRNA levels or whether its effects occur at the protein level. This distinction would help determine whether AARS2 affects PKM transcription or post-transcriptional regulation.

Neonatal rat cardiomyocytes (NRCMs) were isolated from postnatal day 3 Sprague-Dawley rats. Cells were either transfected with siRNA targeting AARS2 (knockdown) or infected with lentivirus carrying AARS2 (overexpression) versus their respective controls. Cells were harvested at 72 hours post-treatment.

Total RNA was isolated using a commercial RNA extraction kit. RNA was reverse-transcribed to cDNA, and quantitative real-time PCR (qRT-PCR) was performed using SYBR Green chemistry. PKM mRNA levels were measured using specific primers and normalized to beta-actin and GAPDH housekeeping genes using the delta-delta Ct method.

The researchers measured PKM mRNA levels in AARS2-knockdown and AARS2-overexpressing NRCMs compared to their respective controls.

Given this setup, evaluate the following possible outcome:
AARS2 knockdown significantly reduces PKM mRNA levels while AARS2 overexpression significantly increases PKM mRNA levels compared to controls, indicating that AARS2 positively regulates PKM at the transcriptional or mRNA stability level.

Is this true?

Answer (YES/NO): NO